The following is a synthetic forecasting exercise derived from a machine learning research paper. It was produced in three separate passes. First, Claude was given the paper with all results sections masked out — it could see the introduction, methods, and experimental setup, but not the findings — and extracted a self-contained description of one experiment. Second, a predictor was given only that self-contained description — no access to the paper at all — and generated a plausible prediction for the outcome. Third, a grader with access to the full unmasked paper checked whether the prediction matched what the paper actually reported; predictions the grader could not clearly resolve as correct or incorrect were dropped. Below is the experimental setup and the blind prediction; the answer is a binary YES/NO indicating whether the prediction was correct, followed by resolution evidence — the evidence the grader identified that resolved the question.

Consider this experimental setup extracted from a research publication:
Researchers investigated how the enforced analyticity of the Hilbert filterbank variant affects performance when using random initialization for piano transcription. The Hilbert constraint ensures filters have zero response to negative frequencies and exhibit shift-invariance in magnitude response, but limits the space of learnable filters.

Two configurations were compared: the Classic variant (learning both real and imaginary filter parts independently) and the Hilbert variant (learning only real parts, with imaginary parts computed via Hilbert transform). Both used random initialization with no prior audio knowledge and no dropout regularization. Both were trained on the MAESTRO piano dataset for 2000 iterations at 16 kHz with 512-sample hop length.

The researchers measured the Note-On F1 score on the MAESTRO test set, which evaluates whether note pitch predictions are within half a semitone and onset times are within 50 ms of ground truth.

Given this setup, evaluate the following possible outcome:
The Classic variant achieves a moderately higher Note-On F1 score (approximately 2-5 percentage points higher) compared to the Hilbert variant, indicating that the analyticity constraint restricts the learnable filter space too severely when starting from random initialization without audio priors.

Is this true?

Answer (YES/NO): NO